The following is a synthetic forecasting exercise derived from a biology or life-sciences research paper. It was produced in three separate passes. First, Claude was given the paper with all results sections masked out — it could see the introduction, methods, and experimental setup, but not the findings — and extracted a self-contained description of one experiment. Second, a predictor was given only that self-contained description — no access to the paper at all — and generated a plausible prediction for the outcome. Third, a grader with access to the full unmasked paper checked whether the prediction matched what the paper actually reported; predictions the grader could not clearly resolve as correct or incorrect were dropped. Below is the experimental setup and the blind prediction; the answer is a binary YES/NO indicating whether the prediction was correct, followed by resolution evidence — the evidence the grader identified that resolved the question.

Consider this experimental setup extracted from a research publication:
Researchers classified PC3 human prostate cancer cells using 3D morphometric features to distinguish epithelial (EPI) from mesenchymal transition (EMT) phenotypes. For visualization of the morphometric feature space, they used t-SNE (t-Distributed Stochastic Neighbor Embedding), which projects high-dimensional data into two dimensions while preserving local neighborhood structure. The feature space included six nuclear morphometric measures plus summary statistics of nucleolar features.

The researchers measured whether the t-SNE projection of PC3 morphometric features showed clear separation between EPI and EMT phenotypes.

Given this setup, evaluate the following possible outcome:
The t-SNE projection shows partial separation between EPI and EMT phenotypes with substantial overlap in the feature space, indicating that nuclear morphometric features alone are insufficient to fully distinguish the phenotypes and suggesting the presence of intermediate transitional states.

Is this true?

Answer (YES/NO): NO